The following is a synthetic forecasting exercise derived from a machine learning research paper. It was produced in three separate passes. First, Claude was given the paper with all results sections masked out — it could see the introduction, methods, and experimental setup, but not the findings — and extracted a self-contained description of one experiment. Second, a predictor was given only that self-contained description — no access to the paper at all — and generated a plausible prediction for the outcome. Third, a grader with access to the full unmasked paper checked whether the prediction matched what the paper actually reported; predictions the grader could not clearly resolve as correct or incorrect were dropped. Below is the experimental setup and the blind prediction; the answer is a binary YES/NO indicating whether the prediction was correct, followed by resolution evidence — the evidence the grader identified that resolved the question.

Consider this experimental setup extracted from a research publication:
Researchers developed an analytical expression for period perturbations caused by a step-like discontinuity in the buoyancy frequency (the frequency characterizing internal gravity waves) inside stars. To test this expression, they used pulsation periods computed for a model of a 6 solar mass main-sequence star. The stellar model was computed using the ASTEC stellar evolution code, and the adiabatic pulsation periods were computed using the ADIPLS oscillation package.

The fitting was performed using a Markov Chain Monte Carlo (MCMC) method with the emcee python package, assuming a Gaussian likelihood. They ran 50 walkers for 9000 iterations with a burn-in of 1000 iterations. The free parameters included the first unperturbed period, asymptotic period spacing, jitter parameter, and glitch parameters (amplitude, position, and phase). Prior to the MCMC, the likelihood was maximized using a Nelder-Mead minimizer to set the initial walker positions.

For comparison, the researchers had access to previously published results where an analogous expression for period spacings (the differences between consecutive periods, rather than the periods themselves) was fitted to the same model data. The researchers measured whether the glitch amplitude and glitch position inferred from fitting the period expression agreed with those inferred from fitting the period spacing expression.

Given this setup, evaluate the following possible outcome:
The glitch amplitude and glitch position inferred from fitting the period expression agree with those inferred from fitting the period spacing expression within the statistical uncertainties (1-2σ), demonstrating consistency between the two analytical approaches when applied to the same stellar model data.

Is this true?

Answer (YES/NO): YES